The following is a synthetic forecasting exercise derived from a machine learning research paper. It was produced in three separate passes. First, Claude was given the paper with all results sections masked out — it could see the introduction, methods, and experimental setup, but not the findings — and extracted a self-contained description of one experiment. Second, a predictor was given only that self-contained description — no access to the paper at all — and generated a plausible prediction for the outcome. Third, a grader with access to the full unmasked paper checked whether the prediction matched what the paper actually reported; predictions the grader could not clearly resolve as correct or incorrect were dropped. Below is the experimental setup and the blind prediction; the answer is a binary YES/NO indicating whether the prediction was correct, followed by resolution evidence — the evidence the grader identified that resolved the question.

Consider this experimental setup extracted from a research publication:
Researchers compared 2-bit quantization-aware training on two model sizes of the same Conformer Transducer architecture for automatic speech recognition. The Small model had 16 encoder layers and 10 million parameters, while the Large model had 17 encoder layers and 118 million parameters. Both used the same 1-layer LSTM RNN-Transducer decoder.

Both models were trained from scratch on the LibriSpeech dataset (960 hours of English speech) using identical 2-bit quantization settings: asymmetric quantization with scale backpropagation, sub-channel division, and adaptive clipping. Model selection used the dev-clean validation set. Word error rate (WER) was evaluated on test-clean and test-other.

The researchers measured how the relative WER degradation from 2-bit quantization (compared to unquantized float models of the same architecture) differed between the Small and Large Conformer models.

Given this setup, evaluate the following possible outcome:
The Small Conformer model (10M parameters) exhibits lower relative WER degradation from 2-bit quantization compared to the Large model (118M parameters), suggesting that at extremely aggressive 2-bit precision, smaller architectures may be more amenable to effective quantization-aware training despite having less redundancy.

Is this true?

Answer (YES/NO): NO